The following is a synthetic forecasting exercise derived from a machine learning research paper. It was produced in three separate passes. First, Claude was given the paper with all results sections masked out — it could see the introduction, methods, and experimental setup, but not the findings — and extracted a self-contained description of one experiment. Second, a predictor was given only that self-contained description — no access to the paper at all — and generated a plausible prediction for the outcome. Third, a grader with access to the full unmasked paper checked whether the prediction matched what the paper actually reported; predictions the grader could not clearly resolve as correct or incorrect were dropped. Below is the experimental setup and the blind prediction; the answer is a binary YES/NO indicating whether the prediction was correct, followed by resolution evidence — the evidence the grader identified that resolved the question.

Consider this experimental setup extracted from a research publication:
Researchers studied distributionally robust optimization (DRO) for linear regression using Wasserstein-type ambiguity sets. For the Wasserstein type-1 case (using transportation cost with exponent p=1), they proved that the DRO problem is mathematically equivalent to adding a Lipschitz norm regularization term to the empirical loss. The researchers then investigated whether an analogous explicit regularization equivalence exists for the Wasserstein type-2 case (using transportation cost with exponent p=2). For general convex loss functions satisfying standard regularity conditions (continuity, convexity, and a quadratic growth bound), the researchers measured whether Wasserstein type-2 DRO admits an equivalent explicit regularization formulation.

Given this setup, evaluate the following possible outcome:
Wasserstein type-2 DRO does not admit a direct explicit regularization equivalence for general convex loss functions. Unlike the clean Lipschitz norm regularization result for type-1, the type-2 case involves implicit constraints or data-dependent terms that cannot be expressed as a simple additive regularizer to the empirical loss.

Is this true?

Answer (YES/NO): YES